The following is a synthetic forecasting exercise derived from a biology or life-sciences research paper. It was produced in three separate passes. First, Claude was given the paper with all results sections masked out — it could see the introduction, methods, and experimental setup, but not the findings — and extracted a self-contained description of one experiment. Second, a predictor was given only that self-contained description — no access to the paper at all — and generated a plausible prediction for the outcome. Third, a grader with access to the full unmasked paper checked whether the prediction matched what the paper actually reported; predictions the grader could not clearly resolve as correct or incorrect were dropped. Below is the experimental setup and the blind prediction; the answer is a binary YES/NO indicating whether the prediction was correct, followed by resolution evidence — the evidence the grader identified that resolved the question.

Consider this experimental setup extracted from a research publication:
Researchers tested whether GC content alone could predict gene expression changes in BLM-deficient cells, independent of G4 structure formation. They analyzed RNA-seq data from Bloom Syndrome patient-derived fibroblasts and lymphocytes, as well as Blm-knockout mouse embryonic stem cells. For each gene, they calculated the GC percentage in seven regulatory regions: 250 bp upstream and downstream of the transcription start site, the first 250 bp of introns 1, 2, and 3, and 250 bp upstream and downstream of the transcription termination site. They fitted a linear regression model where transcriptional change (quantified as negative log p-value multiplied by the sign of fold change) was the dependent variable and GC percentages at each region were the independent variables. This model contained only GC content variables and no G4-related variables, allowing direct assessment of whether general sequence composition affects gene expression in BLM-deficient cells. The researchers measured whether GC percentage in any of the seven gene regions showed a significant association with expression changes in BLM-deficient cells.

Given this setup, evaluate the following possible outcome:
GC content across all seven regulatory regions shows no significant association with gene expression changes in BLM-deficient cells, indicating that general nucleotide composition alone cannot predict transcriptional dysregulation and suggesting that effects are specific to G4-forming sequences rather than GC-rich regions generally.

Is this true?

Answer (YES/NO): NO